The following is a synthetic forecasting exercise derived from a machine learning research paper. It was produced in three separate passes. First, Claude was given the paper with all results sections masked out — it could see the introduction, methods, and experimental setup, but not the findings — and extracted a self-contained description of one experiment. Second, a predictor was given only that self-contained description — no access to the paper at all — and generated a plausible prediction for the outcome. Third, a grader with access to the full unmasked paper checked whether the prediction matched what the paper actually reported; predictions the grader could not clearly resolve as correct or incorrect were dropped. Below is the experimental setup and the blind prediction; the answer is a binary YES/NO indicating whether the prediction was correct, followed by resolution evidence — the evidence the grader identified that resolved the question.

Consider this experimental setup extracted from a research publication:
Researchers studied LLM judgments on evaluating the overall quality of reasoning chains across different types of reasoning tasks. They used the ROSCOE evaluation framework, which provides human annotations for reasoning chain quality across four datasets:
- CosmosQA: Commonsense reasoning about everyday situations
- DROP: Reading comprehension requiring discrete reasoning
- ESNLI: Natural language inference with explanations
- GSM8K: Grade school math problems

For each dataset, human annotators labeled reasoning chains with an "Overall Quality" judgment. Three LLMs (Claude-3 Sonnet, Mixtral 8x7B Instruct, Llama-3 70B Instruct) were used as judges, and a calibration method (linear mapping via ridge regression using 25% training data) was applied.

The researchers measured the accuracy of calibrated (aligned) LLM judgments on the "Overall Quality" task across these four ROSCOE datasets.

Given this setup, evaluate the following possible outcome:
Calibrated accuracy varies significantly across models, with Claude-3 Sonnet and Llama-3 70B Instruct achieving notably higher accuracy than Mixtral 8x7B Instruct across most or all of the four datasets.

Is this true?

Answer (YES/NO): YES